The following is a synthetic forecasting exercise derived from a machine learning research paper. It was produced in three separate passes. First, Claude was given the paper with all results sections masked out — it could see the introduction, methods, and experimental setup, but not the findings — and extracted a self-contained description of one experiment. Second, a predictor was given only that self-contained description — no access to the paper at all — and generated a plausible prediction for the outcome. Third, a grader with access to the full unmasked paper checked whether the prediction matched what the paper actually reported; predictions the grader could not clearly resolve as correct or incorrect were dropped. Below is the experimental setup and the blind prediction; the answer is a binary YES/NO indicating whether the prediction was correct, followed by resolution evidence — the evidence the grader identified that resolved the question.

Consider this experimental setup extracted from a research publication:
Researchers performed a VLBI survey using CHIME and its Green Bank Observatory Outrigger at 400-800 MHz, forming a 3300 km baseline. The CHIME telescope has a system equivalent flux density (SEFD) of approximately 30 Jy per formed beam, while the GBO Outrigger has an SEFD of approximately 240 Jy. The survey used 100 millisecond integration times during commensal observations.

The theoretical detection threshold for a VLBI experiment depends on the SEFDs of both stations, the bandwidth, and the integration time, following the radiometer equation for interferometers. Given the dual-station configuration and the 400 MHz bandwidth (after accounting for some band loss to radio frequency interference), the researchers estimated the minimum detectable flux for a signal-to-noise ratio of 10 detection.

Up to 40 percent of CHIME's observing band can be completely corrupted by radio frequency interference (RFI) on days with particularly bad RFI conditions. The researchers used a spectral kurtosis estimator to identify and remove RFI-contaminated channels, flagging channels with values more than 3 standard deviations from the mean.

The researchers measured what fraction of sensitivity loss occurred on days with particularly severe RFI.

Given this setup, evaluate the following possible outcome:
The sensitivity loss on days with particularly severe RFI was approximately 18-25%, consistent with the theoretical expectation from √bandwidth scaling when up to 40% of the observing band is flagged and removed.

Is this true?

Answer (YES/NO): YES